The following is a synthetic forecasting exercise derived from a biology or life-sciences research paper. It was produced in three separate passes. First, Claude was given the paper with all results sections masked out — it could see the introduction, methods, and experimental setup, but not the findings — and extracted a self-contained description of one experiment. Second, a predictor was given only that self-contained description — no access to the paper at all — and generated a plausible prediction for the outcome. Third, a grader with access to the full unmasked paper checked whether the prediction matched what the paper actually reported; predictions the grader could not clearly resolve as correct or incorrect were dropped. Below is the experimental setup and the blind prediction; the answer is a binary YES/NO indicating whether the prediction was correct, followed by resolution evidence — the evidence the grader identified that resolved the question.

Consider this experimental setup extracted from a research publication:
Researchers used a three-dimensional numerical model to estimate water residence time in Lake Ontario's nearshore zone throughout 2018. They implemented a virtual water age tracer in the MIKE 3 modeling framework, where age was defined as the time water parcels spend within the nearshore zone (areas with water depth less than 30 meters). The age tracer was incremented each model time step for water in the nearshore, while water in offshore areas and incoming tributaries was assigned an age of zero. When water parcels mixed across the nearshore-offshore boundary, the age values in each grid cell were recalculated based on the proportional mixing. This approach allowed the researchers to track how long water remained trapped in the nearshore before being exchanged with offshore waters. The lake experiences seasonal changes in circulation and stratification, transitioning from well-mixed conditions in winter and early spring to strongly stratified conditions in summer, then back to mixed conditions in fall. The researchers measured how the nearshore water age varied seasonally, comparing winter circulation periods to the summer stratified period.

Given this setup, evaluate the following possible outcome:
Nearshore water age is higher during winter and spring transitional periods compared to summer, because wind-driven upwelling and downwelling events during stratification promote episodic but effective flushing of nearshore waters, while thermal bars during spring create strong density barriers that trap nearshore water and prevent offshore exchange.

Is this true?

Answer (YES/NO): NO